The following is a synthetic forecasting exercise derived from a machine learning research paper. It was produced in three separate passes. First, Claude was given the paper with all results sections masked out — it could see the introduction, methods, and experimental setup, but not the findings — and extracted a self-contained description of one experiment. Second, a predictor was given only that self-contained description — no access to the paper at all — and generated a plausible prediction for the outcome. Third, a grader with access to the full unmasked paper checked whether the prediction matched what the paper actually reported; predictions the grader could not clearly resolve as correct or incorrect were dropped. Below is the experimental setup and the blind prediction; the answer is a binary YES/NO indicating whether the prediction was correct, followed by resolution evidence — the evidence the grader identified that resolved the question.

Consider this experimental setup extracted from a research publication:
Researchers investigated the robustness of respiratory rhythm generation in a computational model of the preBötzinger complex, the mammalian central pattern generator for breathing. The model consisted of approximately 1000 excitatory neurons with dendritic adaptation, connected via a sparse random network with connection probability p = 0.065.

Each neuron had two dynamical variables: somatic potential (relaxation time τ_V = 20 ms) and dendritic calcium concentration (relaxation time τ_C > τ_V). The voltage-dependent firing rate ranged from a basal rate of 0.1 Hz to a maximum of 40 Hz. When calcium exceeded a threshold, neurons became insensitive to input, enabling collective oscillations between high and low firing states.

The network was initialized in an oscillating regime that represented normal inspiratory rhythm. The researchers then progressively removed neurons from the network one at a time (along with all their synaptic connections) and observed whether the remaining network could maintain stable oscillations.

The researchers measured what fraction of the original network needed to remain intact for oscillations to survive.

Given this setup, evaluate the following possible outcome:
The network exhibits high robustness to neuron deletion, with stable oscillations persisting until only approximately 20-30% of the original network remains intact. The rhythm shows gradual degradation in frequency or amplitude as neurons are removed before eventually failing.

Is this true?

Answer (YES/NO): YES